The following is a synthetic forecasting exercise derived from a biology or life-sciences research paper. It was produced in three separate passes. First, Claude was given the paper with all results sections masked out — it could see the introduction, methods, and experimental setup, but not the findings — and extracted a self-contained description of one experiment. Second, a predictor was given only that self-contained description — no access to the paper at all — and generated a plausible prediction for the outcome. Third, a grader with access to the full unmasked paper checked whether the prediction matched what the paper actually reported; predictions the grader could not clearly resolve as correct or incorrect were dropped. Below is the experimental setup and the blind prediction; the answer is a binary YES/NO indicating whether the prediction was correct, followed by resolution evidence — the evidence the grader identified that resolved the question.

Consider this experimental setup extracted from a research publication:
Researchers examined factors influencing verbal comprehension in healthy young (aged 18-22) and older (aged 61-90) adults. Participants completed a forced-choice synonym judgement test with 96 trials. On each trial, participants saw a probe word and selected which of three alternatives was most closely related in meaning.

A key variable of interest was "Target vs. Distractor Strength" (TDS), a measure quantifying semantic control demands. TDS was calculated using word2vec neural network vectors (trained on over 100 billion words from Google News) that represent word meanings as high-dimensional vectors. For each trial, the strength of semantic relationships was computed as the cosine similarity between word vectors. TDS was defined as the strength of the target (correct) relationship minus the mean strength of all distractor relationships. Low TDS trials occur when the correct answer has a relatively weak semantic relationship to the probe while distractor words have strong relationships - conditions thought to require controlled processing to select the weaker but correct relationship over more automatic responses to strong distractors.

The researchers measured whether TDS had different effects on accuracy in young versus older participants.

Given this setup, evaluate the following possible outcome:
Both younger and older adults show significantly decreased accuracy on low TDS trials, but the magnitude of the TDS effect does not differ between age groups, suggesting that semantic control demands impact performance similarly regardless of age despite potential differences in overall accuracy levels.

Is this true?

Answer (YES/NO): NO